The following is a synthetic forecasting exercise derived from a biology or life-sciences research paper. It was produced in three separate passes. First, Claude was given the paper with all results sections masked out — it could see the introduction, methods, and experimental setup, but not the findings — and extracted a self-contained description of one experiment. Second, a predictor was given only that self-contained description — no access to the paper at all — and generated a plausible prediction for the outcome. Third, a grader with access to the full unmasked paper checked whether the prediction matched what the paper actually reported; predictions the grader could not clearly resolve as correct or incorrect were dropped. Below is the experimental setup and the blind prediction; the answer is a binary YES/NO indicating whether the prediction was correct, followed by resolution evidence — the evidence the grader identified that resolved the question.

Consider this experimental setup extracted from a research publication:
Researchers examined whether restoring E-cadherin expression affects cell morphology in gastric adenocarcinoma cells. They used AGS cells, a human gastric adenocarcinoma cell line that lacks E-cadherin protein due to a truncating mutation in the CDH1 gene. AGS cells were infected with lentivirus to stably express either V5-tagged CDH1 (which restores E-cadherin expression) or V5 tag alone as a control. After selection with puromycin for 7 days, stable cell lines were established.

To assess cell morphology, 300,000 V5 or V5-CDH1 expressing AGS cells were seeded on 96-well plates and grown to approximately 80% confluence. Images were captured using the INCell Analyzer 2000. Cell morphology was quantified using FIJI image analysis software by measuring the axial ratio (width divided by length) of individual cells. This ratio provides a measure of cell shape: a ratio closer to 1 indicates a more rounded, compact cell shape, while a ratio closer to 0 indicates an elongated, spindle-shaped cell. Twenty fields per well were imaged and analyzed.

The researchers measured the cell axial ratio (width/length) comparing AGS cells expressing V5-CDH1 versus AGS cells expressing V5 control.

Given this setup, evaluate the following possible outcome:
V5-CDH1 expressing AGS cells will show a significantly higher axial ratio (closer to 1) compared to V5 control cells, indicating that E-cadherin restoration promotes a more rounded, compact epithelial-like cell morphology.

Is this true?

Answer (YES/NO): YES